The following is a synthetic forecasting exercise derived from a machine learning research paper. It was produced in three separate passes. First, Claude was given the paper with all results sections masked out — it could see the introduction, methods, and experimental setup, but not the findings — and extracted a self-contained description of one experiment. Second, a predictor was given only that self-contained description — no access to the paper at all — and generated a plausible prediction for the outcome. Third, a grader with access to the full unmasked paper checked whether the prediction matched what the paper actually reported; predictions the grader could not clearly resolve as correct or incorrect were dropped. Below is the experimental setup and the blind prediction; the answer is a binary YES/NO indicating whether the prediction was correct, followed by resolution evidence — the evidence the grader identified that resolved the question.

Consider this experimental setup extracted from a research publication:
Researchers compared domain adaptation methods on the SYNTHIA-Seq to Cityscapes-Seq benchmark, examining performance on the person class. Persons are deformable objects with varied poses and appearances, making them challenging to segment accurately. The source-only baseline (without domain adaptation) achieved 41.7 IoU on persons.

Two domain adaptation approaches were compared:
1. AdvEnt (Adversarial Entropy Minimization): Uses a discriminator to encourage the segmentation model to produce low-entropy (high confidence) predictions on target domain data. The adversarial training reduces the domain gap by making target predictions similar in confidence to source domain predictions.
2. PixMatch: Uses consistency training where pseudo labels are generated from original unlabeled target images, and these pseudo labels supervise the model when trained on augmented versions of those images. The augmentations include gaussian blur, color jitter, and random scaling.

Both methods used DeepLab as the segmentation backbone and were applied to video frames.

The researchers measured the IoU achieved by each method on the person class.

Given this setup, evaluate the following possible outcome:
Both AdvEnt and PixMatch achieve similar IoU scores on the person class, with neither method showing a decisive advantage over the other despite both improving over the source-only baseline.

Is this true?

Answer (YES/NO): NO